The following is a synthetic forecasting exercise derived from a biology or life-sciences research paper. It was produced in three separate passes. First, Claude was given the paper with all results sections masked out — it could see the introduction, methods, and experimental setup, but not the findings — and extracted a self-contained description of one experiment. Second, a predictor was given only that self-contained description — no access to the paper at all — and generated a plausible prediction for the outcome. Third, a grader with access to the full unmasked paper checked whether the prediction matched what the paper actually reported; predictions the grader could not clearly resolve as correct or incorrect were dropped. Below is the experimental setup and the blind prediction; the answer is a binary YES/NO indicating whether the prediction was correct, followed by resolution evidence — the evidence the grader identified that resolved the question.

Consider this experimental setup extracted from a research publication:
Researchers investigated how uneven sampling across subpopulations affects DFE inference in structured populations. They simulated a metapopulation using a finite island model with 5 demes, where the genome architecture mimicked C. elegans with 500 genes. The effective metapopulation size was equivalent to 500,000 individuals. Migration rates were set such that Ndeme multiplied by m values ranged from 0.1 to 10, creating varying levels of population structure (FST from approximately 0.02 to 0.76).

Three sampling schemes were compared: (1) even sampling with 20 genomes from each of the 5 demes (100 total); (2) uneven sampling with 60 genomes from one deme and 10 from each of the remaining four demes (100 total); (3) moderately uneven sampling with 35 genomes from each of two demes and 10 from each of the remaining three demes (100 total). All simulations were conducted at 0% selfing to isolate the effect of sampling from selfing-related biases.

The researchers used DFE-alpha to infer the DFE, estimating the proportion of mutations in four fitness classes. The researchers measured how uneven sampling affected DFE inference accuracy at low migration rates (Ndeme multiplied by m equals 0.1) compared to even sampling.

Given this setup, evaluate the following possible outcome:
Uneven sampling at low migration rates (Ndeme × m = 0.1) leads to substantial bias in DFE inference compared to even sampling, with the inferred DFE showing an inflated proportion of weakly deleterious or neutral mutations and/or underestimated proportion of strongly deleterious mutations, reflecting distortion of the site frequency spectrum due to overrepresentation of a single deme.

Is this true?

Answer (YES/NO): YES